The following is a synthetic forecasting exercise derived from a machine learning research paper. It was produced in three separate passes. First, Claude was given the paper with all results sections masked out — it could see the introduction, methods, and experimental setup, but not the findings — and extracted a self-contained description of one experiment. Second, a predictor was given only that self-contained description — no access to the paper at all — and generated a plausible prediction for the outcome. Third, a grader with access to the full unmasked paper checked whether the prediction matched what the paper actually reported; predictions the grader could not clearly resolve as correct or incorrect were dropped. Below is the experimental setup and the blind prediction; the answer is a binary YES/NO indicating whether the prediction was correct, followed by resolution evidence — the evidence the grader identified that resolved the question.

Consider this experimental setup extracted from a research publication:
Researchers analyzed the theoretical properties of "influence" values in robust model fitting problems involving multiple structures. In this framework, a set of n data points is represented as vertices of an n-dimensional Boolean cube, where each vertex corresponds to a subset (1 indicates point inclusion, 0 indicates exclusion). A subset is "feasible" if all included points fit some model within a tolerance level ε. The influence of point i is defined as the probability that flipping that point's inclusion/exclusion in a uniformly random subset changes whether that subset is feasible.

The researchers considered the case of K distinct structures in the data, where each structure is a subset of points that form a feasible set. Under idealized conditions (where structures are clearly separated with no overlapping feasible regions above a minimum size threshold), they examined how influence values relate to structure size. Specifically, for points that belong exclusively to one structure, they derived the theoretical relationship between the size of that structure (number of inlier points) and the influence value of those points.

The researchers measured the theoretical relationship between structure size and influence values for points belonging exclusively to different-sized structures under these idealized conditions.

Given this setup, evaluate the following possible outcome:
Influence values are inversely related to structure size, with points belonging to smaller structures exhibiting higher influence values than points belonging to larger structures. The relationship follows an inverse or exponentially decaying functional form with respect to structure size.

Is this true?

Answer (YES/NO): NO